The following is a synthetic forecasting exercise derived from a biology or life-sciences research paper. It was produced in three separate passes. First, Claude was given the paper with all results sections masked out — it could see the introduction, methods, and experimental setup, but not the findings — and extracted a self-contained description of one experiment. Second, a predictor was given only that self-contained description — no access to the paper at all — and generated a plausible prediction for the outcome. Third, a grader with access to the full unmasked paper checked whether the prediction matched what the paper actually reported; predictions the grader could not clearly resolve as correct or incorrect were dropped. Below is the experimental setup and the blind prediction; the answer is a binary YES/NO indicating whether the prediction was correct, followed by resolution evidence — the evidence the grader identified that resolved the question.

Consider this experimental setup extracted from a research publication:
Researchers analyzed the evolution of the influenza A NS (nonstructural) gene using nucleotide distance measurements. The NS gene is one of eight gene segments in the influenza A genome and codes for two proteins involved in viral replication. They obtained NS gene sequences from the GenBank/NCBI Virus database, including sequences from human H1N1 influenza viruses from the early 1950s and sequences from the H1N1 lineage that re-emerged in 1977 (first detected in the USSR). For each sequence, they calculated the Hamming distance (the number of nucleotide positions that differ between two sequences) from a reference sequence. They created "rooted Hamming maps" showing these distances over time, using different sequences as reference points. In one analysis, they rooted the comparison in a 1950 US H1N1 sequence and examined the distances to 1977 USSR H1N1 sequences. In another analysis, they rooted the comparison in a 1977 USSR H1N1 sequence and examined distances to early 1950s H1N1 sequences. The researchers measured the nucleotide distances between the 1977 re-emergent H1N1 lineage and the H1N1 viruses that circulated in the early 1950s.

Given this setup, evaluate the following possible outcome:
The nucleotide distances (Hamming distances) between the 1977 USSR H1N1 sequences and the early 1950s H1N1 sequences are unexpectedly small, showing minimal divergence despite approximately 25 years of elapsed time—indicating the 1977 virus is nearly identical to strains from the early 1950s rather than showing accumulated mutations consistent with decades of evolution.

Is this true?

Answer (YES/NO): YES